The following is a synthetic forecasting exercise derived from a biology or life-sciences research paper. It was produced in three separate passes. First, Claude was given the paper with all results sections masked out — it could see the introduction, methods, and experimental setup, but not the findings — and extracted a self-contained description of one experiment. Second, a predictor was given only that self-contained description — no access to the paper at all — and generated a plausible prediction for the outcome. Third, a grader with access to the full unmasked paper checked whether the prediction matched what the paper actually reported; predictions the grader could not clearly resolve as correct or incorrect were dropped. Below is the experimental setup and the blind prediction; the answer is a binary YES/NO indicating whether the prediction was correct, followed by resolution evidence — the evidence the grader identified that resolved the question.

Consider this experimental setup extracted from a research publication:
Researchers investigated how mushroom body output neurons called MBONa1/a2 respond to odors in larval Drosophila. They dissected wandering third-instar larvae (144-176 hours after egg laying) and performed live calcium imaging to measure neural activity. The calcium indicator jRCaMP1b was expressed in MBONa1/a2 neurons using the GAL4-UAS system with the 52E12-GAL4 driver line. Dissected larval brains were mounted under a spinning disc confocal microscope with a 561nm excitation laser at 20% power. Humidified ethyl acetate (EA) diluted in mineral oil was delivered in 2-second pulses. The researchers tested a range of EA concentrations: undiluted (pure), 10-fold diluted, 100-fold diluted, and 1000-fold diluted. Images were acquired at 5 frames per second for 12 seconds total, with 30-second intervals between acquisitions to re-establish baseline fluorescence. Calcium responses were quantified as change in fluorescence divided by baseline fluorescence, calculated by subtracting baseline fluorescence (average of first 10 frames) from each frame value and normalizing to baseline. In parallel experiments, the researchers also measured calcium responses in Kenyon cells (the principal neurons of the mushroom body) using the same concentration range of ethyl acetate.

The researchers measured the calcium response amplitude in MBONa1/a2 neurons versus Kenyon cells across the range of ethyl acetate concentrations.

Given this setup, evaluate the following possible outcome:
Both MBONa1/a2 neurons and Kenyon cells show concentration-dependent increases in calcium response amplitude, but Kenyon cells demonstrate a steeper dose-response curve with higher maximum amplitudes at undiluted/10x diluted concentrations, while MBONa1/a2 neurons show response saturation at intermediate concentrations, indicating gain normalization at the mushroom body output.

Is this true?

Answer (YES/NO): NO